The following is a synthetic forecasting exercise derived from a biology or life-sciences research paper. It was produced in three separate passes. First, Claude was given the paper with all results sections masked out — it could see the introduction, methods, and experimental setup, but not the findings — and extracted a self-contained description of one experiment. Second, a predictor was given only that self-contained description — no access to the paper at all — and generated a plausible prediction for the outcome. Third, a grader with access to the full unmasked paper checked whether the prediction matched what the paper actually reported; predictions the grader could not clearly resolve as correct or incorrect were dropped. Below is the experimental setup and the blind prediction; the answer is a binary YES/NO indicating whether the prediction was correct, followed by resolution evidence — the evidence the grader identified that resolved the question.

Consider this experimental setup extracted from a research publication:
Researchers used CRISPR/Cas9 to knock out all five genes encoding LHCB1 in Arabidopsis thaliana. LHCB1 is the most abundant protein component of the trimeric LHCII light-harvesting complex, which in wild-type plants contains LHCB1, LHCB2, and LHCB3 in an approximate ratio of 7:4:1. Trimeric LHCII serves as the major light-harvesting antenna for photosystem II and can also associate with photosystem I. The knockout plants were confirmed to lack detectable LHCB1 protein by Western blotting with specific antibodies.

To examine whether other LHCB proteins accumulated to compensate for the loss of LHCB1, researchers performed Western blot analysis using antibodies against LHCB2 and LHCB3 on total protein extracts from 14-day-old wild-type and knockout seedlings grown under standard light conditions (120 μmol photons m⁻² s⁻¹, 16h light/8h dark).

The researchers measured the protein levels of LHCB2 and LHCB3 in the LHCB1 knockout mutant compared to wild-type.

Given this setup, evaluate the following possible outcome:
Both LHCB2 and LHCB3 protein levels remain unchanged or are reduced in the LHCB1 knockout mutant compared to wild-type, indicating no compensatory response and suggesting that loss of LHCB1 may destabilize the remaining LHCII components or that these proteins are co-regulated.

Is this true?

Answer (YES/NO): NO